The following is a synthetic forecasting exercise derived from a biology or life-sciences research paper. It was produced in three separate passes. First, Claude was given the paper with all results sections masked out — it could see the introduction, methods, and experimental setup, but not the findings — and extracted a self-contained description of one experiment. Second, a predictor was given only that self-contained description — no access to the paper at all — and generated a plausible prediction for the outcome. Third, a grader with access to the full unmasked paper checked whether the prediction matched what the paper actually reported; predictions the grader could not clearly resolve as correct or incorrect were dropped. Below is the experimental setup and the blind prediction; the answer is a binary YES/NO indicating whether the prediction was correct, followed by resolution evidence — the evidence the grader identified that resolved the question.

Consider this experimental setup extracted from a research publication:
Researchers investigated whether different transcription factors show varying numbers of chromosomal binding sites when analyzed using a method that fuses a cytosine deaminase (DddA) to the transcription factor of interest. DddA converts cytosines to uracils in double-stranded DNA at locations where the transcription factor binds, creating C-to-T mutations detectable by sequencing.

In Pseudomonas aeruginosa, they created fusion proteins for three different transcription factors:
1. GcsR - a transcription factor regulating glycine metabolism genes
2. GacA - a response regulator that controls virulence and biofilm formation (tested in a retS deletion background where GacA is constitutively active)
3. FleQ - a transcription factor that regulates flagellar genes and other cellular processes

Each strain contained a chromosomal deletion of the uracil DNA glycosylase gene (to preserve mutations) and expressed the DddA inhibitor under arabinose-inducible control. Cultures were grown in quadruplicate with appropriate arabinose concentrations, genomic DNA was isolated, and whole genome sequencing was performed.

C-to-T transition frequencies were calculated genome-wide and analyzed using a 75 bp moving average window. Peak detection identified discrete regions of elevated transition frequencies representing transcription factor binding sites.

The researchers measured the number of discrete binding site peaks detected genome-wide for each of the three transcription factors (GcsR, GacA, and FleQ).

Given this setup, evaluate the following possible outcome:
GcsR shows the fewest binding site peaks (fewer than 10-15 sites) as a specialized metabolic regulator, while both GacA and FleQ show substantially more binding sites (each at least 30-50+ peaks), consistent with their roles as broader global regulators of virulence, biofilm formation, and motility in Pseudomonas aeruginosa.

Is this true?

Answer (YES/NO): NO